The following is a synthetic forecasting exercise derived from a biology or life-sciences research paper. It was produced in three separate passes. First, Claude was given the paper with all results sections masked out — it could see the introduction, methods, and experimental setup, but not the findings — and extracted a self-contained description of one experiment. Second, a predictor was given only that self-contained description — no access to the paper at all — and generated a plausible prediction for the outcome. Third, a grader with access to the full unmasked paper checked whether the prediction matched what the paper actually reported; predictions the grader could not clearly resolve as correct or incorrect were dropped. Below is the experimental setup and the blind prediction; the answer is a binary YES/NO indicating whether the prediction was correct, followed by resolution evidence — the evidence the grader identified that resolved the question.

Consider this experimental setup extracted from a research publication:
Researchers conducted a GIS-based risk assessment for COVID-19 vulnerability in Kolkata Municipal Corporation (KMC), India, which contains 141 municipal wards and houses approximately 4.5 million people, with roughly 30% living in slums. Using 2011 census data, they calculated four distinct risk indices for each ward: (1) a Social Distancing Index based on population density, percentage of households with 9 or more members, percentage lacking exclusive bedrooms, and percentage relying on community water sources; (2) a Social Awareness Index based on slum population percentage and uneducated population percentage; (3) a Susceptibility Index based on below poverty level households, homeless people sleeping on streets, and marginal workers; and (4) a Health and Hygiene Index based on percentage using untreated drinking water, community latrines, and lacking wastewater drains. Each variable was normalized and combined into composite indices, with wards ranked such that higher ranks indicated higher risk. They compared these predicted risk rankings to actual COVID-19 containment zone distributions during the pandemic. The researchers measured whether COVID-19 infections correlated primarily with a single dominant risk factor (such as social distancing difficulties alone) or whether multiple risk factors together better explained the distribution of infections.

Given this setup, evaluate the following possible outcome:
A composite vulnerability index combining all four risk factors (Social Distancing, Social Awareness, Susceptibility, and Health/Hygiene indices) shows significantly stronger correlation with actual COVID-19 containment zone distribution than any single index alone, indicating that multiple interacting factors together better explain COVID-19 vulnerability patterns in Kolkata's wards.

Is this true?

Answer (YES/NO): YES